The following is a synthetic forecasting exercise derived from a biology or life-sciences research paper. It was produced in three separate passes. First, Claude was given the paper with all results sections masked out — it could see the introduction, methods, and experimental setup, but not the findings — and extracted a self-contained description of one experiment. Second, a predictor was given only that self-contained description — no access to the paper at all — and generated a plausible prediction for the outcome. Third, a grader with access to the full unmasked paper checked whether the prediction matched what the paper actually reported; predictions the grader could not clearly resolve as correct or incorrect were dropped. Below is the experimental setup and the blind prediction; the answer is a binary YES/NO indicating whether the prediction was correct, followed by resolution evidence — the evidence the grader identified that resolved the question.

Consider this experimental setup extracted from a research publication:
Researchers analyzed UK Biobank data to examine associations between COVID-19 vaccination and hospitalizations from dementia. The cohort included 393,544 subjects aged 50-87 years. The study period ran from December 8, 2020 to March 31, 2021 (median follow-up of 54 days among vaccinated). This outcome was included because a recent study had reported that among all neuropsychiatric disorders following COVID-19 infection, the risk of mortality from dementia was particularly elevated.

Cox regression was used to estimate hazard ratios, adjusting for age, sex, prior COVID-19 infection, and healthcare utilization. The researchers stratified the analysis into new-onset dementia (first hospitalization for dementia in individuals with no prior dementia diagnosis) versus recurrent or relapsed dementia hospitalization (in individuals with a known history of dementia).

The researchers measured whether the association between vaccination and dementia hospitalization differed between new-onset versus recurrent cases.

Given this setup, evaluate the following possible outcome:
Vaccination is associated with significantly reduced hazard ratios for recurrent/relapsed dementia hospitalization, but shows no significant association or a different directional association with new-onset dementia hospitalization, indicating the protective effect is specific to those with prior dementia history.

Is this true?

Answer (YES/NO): NO